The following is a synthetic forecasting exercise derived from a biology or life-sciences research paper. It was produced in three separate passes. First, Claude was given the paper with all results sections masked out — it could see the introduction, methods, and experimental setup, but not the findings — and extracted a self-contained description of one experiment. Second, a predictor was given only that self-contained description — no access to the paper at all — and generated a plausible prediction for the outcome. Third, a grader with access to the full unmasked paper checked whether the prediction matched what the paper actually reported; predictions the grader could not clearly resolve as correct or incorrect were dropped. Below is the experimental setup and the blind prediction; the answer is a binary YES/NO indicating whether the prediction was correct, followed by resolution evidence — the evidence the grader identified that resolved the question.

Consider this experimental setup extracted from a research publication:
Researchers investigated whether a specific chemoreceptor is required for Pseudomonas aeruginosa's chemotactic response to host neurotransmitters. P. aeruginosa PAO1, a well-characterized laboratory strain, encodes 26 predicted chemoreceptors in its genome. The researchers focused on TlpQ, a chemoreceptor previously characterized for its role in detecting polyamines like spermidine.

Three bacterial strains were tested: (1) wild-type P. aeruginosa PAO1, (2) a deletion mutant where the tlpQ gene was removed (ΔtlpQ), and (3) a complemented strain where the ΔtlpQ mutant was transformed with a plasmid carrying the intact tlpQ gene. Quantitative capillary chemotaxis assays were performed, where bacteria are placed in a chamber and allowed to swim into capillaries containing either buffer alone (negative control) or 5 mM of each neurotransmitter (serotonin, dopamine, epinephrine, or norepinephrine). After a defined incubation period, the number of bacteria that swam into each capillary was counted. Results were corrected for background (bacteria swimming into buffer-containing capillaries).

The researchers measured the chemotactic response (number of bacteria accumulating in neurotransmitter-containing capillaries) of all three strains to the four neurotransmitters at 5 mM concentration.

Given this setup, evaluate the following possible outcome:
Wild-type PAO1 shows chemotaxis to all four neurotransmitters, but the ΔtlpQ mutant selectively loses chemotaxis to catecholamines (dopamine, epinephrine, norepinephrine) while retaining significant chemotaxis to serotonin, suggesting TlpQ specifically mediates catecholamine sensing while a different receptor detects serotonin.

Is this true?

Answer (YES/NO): NO